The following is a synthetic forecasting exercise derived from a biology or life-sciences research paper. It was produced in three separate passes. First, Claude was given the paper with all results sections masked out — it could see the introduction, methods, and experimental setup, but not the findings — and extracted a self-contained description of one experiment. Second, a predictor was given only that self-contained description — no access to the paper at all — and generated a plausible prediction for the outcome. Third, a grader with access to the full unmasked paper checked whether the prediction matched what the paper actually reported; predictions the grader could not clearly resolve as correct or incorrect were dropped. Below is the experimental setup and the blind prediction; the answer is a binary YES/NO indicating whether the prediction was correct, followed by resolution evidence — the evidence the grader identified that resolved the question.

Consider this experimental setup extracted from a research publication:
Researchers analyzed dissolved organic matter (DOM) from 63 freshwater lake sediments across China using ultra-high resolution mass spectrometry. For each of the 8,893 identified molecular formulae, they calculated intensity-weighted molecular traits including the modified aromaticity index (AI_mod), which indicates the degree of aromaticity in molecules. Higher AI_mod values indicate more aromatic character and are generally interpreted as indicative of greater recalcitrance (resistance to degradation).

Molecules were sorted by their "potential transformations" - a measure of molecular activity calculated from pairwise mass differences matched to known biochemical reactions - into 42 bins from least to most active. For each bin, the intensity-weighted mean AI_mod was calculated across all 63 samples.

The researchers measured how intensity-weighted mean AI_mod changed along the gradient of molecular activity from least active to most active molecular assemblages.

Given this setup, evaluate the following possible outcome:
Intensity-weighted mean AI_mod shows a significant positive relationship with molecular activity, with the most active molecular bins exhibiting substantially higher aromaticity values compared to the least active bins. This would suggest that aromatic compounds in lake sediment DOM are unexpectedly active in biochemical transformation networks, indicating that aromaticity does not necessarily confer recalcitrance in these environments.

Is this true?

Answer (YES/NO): NO